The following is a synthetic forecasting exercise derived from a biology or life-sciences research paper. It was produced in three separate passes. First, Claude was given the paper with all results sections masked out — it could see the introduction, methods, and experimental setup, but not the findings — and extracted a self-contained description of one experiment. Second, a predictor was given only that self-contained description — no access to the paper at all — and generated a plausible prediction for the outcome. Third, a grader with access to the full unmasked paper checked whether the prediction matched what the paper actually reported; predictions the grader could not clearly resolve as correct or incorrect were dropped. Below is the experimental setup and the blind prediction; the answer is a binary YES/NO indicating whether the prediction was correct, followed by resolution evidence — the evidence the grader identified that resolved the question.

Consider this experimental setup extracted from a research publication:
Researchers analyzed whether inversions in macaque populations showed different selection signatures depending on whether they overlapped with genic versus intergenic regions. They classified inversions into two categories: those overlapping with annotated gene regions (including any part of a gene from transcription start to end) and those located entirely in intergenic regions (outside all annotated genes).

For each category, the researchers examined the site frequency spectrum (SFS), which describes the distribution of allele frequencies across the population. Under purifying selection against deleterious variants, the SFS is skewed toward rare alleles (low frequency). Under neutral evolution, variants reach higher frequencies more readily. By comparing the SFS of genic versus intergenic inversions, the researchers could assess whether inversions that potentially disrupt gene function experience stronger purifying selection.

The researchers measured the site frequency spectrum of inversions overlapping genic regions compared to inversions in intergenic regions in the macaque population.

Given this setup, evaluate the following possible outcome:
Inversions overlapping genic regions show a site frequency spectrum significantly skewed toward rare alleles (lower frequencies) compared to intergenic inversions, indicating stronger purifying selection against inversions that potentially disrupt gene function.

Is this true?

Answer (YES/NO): YES